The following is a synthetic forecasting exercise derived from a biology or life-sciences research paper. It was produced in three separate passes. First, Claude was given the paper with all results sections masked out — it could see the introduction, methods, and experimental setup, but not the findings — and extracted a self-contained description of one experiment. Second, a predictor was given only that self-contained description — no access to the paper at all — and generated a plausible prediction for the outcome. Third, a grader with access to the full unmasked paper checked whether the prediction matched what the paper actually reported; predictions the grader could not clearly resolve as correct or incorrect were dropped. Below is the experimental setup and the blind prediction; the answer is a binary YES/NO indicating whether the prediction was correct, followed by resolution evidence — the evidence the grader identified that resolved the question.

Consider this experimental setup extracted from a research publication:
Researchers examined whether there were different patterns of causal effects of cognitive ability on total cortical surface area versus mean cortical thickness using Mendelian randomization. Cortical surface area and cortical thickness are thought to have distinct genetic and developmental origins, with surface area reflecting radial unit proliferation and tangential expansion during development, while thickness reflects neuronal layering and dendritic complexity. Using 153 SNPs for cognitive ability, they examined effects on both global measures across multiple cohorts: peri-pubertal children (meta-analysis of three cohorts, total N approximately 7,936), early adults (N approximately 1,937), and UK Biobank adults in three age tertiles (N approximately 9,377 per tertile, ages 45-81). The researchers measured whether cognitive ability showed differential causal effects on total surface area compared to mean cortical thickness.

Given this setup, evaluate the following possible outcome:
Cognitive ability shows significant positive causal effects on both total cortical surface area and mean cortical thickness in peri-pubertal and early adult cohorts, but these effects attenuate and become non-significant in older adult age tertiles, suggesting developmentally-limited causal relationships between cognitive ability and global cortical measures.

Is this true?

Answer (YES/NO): NO